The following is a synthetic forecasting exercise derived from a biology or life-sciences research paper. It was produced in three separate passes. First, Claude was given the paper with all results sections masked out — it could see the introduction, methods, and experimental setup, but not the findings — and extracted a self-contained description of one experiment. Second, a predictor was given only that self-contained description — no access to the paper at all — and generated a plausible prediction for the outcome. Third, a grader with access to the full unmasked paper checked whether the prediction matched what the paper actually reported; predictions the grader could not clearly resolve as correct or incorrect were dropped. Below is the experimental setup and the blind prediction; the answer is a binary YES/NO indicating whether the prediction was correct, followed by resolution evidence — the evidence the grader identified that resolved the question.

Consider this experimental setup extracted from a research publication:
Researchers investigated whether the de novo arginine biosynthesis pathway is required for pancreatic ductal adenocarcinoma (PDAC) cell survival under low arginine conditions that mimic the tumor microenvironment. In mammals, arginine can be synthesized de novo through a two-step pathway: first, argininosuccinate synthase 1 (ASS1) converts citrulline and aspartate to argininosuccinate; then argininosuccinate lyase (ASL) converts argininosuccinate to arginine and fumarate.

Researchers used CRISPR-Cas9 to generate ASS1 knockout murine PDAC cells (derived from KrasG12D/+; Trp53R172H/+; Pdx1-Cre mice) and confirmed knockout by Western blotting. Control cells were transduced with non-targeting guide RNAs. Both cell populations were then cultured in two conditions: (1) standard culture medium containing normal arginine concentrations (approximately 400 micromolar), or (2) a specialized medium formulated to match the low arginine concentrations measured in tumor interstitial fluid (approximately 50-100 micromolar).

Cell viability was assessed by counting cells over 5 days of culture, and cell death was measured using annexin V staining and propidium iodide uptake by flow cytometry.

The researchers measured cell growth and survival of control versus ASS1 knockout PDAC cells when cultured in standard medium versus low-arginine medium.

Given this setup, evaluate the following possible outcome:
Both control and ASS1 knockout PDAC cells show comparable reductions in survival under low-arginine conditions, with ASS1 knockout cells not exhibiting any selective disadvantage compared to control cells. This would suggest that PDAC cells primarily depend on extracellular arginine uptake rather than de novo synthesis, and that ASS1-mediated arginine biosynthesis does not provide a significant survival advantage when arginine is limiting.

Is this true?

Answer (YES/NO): NO